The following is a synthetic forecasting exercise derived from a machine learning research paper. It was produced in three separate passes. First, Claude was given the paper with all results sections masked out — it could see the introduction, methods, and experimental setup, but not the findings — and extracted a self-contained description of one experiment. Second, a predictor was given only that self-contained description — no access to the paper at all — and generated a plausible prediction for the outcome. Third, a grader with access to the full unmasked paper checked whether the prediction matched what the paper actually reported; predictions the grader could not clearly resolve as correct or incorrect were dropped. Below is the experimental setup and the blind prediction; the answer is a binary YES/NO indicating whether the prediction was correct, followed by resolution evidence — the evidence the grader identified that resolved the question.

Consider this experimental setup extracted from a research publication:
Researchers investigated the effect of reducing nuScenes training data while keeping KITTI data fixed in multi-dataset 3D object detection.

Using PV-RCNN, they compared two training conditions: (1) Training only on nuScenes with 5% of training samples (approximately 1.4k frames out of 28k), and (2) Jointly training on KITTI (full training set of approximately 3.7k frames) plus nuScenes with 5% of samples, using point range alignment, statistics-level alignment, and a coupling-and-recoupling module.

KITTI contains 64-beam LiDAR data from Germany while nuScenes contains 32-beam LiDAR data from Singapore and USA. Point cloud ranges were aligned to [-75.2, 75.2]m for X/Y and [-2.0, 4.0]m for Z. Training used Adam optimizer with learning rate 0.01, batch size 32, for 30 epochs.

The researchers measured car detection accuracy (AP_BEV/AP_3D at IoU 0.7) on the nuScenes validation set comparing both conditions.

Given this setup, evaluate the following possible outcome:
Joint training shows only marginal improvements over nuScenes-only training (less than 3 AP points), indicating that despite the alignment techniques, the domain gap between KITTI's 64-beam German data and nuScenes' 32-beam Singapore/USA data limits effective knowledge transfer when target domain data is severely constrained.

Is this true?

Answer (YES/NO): NO